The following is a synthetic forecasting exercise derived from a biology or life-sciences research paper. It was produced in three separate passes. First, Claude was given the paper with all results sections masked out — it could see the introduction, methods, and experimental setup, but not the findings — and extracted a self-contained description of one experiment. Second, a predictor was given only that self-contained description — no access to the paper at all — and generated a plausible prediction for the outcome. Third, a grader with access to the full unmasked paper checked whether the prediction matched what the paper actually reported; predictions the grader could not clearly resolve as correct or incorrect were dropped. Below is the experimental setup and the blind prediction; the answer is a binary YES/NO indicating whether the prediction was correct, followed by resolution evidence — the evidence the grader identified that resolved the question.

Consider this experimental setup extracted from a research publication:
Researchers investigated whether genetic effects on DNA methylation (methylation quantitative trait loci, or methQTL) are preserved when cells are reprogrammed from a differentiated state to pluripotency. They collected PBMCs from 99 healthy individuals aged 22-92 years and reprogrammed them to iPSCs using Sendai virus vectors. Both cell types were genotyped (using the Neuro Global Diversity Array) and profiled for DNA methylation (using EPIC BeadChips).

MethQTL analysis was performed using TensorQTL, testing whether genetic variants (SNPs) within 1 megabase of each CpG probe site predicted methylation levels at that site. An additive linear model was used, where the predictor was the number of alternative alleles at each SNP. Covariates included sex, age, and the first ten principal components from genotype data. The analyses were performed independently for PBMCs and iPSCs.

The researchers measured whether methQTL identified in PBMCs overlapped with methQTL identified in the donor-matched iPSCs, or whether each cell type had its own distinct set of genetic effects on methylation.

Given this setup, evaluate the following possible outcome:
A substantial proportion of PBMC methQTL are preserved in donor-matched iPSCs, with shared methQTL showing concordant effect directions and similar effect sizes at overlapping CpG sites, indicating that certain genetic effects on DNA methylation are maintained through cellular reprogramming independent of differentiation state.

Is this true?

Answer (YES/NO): NO